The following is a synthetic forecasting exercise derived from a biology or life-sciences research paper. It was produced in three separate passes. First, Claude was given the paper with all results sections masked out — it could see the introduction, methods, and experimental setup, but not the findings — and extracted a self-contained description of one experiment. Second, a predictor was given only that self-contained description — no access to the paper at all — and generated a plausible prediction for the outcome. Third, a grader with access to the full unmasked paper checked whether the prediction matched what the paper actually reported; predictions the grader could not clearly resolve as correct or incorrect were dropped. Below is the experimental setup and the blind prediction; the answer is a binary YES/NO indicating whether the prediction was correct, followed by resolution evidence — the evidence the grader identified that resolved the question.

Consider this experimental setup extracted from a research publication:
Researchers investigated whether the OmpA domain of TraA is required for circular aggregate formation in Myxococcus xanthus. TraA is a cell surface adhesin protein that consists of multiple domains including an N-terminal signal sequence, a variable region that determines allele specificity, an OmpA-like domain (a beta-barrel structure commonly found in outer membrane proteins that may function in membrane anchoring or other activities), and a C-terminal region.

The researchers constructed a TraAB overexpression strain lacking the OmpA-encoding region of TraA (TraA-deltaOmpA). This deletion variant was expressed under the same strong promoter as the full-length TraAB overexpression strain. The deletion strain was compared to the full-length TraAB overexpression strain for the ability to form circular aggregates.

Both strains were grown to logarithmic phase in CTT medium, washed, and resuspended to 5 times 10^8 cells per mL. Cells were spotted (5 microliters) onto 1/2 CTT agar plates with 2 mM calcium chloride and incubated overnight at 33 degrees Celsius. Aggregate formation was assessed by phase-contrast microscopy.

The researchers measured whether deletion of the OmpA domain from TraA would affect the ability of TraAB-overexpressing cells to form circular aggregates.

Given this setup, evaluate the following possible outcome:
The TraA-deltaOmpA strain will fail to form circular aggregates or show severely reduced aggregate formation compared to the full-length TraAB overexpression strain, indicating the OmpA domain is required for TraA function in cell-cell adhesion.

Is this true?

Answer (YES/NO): NO